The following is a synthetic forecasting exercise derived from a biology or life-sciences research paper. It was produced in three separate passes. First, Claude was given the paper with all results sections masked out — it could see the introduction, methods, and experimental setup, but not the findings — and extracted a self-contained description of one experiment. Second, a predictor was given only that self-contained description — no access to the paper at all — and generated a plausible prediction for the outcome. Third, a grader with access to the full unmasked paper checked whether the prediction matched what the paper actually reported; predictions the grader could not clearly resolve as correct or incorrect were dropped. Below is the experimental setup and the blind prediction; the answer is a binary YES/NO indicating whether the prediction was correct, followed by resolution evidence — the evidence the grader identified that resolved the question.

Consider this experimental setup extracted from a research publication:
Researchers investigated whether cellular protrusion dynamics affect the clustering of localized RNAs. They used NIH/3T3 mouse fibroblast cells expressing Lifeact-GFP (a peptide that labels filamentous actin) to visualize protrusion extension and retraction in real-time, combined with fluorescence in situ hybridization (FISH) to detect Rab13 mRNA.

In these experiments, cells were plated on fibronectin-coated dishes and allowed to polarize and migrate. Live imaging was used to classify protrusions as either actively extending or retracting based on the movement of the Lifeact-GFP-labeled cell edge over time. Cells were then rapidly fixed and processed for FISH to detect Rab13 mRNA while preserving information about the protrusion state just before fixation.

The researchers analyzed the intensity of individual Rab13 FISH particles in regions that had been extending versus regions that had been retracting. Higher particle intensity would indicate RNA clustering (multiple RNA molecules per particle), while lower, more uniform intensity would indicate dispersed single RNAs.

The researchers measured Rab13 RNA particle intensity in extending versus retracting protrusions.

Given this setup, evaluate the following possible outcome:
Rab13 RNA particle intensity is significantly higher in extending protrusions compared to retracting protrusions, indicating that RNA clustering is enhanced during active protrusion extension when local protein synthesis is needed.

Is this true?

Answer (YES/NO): NO